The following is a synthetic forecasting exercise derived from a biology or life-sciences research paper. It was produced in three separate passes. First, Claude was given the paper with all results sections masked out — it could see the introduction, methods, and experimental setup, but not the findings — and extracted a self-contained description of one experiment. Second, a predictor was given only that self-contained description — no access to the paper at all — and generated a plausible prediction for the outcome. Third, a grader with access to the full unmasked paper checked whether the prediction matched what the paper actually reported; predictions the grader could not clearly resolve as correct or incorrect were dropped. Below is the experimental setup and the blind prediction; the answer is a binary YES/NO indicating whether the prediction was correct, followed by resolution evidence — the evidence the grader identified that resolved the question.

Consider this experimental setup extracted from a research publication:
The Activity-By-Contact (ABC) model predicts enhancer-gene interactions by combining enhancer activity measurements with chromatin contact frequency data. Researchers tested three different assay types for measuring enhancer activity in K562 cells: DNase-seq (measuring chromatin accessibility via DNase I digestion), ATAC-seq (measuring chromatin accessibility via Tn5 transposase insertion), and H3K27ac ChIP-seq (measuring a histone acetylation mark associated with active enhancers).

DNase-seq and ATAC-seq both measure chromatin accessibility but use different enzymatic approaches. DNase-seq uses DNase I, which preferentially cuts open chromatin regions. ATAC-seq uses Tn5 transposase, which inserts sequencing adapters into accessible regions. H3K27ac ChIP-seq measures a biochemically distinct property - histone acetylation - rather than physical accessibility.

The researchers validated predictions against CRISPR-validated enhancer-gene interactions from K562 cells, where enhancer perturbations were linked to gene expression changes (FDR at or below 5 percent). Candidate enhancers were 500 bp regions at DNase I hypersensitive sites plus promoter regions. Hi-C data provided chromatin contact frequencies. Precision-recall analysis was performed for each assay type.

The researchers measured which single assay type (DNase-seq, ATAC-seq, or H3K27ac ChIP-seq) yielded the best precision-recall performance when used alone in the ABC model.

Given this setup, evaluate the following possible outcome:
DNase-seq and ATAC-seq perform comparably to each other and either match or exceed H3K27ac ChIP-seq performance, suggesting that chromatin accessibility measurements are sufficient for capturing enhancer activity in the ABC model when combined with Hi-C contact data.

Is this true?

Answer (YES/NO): NO